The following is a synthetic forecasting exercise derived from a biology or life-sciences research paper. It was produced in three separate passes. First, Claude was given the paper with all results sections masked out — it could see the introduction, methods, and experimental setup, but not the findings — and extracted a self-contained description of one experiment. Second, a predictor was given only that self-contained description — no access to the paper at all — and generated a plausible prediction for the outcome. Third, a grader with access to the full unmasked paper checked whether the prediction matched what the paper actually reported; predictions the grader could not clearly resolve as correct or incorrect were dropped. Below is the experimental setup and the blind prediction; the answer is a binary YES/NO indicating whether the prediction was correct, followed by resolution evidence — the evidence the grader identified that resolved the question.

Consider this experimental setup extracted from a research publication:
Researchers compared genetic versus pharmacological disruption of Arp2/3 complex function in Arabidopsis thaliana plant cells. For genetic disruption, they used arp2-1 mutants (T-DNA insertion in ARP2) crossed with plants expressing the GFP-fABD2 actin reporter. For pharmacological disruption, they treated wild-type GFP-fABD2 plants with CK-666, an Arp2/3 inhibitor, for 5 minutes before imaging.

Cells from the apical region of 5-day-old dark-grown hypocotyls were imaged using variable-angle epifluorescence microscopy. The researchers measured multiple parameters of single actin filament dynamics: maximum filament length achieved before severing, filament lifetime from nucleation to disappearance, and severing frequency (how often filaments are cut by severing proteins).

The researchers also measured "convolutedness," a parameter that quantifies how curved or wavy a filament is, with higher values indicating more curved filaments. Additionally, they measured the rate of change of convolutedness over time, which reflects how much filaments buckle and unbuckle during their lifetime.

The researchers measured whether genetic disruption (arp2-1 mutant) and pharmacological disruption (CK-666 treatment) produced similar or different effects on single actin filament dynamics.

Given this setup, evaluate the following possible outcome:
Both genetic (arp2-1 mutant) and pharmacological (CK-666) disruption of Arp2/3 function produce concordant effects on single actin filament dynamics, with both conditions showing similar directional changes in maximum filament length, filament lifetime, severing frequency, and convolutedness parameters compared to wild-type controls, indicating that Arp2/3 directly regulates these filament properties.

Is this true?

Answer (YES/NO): NO